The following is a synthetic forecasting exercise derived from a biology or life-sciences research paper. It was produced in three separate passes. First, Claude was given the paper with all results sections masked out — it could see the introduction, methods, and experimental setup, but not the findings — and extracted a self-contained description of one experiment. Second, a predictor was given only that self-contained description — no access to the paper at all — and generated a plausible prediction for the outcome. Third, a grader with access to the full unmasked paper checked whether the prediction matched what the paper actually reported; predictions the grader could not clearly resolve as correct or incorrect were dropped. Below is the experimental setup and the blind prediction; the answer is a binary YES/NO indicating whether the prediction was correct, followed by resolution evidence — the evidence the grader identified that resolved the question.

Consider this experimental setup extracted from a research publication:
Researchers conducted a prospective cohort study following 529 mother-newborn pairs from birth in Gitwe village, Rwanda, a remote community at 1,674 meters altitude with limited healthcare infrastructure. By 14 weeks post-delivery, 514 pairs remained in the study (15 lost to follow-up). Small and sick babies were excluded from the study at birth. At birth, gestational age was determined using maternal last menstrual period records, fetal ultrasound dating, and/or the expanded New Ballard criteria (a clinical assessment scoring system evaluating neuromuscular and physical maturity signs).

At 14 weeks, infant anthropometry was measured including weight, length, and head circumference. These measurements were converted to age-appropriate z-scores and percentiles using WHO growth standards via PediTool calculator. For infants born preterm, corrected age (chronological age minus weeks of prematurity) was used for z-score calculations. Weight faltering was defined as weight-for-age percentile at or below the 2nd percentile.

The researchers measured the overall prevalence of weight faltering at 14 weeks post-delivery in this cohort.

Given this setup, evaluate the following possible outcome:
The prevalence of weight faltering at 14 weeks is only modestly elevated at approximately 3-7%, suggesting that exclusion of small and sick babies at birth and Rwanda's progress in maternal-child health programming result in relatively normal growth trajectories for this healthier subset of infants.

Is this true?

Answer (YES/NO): YES